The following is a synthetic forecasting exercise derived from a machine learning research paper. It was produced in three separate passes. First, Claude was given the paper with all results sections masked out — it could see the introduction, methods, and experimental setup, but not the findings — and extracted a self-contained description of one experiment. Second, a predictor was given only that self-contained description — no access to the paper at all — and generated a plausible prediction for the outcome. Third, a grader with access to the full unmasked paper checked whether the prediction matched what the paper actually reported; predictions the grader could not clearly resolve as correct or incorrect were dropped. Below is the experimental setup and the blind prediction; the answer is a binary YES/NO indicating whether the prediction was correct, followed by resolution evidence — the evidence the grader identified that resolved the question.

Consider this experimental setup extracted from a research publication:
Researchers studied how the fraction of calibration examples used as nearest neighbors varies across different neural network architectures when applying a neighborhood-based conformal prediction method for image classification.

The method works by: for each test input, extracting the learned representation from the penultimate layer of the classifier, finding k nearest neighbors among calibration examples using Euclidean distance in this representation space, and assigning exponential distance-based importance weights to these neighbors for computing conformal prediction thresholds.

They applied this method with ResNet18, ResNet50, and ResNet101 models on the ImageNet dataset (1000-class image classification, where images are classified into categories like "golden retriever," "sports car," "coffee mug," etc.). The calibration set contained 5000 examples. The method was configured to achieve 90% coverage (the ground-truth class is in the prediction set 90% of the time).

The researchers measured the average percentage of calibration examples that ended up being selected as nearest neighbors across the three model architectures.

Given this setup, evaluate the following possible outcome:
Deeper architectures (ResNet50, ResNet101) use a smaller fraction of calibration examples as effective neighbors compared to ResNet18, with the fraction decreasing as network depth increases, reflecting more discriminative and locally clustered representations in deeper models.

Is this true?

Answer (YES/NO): NO